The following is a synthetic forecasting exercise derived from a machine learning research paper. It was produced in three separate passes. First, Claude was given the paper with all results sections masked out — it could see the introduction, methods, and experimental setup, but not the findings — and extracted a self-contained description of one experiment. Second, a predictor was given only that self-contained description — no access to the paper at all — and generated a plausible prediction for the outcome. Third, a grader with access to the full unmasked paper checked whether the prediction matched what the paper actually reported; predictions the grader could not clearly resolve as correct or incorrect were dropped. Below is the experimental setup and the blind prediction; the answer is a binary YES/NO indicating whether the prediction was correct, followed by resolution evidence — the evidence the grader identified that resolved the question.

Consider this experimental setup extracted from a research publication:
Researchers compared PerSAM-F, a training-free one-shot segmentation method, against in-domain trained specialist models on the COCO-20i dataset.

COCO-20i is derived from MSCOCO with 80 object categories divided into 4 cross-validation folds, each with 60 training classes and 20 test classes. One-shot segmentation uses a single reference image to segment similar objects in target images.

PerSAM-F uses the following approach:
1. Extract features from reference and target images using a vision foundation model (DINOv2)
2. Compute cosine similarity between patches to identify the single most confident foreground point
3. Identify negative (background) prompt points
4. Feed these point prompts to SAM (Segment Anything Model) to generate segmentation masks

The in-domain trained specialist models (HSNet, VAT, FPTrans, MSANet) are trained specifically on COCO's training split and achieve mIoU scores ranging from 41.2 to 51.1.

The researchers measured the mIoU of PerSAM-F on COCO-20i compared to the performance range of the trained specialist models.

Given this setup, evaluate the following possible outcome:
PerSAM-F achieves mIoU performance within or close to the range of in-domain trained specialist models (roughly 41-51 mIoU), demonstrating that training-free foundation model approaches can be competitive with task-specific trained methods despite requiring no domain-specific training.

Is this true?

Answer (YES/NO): NO